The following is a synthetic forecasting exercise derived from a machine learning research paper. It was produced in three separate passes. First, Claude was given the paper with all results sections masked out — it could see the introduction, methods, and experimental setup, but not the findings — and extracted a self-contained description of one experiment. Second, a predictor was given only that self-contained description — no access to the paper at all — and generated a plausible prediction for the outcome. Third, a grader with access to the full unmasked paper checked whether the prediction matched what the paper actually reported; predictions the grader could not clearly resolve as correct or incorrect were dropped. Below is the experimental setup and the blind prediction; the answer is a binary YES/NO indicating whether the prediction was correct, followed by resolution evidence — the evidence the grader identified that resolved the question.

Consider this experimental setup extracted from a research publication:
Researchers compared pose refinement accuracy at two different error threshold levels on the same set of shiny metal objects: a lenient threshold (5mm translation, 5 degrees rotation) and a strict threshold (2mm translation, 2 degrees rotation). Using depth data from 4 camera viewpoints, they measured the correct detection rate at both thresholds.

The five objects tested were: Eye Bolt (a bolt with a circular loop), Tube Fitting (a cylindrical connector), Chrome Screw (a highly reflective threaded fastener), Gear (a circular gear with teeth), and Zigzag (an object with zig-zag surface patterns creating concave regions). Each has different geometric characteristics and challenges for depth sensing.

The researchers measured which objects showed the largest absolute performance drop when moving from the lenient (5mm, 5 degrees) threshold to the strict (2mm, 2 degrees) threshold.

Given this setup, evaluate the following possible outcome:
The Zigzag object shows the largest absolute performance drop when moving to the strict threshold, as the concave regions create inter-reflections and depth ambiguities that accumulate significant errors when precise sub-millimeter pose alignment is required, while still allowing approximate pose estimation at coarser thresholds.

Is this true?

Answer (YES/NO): NO